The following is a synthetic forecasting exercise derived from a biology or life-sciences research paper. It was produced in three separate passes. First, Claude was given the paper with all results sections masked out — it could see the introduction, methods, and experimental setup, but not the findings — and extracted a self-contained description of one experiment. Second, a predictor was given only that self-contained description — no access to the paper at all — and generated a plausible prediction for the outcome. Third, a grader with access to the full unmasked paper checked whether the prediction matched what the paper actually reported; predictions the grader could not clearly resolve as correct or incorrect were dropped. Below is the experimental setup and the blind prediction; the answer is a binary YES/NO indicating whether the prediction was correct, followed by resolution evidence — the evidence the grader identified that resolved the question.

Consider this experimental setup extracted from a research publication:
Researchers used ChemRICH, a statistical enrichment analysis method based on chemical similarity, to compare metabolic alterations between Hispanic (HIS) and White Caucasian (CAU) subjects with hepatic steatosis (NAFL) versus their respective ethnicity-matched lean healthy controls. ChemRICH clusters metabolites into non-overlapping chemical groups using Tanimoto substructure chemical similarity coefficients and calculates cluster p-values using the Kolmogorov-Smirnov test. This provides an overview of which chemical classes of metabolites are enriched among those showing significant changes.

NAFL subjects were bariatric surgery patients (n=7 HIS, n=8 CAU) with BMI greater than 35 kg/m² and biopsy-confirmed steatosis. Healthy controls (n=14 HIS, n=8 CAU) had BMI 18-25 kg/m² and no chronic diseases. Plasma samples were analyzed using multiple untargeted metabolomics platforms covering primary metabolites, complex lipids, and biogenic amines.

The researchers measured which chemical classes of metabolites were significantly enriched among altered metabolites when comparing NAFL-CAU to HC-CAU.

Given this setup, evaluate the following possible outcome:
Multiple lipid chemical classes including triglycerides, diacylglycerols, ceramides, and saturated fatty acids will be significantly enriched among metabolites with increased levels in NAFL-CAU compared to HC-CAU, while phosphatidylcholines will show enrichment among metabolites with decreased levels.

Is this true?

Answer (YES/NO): NO